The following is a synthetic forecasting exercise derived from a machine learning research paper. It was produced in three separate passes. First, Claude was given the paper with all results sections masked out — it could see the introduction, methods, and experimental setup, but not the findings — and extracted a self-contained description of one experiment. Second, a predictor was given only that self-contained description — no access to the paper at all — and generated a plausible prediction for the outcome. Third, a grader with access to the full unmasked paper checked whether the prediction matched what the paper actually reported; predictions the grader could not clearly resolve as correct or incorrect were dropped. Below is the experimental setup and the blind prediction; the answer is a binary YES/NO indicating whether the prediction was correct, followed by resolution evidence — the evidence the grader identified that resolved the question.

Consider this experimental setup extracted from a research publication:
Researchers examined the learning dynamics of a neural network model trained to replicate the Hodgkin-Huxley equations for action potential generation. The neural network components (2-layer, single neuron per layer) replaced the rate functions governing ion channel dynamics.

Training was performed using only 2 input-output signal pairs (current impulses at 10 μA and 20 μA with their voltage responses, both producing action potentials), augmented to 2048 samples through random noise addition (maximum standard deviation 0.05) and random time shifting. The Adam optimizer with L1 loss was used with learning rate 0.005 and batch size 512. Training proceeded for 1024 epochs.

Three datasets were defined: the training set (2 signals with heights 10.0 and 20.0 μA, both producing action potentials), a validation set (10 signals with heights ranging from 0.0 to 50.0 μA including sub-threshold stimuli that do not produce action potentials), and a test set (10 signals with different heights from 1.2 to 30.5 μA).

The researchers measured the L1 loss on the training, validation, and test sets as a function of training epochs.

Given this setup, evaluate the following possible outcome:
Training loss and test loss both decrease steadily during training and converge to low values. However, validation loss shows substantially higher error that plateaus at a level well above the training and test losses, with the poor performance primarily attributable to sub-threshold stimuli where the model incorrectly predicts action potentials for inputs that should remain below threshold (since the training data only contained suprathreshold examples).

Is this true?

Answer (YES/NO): NO